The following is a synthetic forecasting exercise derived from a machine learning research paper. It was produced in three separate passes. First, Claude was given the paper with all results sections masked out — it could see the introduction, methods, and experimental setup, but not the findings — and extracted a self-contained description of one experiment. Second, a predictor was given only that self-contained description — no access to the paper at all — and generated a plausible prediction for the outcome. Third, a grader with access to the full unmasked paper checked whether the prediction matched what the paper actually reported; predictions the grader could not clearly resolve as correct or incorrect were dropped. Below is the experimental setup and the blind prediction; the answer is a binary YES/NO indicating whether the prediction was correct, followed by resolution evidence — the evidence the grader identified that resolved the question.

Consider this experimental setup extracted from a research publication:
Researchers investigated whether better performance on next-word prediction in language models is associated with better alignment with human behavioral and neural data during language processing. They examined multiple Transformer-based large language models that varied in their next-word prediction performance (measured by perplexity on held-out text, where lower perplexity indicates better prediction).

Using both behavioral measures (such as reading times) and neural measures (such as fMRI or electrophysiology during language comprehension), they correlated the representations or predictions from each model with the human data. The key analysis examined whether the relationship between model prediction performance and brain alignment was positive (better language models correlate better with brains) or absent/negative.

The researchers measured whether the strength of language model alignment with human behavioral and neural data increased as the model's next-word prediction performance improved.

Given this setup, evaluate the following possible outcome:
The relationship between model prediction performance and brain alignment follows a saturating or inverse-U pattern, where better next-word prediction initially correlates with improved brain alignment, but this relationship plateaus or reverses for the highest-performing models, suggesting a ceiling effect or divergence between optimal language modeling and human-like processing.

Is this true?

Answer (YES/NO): NO